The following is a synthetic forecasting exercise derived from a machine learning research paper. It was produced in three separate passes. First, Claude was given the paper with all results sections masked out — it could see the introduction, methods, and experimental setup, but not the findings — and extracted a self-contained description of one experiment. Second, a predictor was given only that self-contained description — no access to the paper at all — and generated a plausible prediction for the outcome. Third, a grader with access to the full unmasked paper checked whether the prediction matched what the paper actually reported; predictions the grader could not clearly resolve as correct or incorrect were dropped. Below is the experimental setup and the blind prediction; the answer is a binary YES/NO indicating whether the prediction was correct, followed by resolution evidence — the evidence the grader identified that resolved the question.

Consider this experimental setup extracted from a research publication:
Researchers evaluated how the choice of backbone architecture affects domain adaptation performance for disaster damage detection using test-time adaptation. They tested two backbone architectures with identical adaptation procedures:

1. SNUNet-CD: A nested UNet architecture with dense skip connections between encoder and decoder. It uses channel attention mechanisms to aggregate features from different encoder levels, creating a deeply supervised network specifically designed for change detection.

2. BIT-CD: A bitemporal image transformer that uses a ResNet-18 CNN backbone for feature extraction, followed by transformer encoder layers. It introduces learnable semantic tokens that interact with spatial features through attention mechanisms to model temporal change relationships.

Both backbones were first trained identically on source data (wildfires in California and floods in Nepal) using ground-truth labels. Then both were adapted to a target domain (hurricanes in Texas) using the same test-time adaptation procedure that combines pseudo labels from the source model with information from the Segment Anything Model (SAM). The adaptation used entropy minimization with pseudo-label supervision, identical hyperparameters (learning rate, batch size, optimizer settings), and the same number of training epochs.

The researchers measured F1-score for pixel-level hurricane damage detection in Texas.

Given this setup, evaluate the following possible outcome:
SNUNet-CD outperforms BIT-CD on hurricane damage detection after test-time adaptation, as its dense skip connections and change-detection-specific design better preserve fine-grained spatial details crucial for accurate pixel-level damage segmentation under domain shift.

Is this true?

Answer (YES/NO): NO